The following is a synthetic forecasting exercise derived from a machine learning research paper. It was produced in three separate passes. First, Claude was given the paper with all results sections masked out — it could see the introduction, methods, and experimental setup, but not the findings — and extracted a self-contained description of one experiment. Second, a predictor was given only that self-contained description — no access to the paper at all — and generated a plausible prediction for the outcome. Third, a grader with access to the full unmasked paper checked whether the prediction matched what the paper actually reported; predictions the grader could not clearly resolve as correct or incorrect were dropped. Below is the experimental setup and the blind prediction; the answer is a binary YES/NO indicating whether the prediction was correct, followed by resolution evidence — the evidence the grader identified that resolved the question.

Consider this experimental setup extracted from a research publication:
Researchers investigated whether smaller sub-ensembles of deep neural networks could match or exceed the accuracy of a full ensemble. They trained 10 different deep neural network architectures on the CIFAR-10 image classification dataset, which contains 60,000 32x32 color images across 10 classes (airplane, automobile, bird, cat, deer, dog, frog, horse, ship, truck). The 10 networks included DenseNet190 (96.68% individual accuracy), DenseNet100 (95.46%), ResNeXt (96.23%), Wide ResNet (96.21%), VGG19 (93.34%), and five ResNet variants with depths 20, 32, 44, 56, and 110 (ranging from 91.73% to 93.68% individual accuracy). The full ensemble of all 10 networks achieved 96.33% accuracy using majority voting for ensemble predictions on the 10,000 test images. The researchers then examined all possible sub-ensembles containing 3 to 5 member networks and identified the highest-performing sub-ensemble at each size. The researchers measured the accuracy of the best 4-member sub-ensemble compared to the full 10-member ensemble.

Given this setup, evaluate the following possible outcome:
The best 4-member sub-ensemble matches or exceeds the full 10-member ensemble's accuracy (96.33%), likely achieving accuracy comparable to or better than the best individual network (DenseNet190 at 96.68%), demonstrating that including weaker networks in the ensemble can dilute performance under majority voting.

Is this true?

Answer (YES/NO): YES